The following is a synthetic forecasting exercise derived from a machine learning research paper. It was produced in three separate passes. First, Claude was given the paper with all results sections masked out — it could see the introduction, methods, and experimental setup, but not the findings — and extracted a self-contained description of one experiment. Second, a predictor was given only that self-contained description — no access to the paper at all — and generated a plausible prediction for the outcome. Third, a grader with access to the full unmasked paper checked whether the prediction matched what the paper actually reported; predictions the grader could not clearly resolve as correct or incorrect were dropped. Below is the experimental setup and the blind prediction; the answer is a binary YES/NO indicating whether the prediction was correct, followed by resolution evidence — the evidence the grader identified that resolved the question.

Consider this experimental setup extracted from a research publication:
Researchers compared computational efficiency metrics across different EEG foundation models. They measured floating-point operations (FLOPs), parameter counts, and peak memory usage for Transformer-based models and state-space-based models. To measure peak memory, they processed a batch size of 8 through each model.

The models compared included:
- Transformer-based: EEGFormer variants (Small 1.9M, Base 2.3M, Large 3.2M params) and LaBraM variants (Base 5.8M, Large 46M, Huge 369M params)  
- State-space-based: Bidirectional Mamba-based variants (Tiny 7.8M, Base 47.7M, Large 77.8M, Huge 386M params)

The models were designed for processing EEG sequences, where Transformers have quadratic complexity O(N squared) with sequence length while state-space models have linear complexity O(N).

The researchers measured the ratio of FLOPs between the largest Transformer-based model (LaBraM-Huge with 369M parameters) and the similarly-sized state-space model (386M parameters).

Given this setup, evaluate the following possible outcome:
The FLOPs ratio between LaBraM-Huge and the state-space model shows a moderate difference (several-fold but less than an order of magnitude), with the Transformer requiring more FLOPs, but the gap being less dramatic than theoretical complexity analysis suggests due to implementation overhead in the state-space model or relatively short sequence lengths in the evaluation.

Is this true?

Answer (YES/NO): YES